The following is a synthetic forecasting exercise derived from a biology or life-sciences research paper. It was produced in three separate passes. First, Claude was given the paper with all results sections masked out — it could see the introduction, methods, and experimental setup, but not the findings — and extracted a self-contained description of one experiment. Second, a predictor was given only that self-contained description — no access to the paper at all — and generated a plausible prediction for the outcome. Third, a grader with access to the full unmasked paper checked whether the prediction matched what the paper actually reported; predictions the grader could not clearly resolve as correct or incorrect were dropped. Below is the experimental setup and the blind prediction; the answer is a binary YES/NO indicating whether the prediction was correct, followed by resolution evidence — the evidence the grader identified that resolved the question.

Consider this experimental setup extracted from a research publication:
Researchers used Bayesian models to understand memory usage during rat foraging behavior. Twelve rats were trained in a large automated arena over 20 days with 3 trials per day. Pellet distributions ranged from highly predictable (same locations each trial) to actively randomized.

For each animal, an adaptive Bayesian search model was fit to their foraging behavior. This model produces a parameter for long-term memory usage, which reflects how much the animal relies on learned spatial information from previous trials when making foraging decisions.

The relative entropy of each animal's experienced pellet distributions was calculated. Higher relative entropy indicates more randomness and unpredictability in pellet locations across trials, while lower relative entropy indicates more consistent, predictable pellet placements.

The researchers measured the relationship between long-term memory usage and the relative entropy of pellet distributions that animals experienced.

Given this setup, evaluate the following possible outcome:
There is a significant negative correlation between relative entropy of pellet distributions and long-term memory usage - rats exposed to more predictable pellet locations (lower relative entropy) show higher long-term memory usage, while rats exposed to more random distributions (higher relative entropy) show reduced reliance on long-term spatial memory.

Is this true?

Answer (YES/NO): YES